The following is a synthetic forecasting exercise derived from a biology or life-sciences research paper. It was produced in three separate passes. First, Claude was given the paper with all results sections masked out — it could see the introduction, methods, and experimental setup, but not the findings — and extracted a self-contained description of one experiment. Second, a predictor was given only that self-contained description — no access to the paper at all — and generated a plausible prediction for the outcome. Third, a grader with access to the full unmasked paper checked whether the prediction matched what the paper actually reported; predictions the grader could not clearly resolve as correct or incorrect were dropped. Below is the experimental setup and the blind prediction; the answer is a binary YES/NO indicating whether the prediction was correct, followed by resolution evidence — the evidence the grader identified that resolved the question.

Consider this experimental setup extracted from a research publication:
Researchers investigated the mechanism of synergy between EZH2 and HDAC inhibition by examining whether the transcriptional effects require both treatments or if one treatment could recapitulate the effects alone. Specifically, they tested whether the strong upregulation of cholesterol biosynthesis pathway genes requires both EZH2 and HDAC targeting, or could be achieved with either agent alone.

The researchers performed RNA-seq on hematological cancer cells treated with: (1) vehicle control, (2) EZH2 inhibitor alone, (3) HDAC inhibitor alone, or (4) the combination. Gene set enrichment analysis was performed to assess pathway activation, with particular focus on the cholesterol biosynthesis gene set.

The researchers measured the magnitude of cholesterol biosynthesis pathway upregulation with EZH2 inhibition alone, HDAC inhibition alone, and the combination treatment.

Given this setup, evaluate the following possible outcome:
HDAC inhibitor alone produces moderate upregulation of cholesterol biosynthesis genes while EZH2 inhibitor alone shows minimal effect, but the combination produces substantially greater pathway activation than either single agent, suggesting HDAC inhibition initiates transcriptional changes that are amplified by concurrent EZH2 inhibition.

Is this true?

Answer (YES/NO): NO